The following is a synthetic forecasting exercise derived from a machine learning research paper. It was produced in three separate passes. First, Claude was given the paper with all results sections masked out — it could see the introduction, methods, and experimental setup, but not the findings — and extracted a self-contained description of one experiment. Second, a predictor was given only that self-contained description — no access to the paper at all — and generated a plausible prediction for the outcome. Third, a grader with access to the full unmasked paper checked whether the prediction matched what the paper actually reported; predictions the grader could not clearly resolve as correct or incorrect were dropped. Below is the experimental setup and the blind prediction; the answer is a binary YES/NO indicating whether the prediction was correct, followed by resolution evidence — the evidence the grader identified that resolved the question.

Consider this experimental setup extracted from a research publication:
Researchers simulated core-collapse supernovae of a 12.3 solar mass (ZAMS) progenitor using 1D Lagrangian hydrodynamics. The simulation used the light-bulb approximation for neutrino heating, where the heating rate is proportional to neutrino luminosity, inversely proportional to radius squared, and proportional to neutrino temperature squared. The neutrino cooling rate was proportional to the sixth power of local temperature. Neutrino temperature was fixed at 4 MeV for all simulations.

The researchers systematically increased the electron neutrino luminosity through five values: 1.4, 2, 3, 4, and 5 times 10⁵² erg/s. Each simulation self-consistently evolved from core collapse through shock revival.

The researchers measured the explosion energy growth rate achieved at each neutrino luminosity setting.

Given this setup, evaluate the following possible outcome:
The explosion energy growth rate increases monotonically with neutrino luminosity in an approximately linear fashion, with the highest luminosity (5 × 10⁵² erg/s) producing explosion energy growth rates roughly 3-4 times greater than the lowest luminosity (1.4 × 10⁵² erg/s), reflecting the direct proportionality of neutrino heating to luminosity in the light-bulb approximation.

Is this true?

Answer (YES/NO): NO